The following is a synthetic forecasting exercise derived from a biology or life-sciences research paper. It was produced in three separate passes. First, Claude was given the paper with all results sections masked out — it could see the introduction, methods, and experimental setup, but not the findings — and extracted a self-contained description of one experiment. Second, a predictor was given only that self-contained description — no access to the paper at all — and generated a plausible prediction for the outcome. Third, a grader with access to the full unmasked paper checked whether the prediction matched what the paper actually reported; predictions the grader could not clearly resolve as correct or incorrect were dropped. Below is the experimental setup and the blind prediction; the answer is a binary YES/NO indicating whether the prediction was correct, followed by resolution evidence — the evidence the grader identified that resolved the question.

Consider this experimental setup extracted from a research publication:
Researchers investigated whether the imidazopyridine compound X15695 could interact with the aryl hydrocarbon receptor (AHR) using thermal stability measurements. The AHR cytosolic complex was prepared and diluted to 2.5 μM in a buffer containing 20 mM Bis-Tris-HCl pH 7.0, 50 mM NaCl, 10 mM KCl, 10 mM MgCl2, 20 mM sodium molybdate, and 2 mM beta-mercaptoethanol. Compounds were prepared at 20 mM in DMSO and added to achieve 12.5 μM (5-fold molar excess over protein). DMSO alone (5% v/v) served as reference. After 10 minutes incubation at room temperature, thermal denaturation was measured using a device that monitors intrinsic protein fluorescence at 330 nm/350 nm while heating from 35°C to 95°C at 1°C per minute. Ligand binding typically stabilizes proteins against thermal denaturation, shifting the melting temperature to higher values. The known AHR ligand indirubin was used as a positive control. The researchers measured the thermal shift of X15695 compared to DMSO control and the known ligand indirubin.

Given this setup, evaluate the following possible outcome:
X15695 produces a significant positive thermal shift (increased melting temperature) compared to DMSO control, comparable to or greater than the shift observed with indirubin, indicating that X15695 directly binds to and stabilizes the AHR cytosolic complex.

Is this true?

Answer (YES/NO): YES